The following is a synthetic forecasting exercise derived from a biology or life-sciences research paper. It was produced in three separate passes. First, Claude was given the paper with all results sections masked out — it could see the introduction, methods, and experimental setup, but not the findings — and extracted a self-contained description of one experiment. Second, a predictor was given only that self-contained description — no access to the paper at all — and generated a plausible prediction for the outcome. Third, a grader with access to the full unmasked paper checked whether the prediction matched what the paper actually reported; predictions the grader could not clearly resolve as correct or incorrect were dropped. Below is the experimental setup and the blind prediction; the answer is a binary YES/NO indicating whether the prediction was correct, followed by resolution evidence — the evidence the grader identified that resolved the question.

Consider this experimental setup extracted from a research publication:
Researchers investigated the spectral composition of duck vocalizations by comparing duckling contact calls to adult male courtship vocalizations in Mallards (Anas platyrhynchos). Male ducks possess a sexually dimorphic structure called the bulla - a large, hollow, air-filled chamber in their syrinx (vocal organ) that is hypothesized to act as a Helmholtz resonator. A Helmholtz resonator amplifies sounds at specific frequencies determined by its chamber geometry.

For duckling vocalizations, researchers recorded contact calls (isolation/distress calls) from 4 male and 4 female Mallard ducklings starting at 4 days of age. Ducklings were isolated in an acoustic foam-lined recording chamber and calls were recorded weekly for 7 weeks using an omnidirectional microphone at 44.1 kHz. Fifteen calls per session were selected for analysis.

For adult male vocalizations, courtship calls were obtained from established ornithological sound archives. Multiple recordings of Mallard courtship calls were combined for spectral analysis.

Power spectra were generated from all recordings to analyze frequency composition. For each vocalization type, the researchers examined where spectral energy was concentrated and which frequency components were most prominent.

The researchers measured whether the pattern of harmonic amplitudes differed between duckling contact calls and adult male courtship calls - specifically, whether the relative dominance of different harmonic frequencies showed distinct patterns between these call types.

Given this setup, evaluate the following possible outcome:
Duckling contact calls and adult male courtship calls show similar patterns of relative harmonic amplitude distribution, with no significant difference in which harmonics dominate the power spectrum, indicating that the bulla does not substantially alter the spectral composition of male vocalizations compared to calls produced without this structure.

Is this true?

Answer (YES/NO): NO